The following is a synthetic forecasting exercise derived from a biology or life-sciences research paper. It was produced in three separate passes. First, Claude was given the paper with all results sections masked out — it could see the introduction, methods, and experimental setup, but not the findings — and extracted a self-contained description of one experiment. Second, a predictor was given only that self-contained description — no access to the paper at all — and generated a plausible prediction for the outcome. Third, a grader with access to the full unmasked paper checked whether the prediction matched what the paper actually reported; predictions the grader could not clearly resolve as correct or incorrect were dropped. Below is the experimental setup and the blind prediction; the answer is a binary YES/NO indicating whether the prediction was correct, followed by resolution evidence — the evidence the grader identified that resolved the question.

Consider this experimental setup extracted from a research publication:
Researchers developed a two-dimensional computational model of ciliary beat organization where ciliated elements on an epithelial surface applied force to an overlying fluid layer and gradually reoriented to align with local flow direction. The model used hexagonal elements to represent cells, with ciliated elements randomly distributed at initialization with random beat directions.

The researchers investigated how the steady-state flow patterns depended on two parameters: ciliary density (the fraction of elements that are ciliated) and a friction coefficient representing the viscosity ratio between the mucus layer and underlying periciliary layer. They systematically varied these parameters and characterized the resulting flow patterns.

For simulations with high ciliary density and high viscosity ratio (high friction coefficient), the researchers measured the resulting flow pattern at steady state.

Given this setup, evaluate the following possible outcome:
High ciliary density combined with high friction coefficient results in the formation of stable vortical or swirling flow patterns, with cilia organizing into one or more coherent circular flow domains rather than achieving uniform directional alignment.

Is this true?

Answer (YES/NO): NO